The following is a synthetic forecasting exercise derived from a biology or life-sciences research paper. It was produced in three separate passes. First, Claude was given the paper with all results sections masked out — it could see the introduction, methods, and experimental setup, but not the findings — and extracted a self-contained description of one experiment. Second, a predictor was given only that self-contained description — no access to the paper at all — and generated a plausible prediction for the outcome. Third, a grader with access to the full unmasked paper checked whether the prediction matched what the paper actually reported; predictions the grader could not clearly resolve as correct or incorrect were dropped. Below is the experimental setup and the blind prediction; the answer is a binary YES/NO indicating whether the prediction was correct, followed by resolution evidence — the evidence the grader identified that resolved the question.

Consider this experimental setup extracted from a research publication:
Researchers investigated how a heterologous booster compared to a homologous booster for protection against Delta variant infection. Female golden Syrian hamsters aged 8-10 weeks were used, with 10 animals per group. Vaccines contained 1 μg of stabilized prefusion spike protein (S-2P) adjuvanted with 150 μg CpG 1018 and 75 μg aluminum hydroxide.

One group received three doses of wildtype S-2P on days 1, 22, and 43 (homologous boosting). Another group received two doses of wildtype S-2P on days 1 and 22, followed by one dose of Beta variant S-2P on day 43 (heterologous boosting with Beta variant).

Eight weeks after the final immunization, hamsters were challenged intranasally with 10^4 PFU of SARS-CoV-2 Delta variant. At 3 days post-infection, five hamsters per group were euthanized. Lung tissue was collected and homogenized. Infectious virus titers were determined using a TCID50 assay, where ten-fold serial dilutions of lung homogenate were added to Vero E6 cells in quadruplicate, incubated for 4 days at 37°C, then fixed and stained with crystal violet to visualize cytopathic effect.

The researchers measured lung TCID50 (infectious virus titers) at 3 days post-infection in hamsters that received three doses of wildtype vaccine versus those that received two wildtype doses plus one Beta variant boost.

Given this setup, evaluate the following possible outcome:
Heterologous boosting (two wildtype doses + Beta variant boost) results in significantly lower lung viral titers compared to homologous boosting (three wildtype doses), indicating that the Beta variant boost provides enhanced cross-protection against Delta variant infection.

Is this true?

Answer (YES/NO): NO